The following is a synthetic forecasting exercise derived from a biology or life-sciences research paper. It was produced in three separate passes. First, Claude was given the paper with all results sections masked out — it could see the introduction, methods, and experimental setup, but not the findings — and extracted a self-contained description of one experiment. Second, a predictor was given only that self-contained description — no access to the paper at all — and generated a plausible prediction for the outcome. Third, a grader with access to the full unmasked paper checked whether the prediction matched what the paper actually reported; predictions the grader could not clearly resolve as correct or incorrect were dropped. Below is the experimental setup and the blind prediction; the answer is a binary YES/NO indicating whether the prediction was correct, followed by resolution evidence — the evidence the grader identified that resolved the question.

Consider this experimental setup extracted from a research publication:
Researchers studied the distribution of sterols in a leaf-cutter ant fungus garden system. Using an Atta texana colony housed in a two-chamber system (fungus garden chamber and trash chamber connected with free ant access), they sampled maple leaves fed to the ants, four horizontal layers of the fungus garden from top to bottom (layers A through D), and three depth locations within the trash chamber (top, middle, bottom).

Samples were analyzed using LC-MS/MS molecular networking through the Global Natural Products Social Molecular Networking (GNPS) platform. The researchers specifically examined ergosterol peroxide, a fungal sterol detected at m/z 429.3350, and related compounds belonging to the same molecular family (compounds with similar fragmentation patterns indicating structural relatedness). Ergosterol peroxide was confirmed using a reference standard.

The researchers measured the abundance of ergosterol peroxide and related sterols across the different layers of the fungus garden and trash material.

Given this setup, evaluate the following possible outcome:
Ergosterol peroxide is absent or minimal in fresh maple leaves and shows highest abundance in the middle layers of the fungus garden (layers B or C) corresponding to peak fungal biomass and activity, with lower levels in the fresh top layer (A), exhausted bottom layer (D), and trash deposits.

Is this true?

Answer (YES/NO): NO